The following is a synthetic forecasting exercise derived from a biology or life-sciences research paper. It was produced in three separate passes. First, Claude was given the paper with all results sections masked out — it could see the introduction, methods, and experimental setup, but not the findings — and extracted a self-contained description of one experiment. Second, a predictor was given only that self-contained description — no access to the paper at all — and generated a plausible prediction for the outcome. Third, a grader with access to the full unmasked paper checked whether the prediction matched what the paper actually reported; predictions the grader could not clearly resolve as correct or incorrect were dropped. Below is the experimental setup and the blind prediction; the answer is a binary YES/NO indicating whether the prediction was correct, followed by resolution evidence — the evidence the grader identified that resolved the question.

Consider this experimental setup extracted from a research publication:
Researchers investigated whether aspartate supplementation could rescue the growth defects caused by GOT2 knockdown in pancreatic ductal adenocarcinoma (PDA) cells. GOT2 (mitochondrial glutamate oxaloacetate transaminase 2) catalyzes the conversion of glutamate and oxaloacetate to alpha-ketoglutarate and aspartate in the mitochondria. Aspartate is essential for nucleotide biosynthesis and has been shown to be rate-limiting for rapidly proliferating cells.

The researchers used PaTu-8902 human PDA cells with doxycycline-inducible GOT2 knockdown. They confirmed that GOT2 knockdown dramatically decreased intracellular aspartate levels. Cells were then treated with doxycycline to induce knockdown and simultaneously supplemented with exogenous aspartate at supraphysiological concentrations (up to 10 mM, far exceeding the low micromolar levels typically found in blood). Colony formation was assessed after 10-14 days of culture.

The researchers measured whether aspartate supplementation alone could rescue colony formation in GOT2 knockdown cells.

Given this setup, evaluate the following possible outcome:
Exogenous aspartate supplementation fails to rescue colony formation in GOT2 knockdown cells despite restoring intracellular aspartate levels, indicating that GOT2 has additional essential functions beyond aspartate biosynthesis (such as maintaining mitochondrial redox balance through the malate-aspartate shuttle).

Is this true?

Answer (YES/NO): YES